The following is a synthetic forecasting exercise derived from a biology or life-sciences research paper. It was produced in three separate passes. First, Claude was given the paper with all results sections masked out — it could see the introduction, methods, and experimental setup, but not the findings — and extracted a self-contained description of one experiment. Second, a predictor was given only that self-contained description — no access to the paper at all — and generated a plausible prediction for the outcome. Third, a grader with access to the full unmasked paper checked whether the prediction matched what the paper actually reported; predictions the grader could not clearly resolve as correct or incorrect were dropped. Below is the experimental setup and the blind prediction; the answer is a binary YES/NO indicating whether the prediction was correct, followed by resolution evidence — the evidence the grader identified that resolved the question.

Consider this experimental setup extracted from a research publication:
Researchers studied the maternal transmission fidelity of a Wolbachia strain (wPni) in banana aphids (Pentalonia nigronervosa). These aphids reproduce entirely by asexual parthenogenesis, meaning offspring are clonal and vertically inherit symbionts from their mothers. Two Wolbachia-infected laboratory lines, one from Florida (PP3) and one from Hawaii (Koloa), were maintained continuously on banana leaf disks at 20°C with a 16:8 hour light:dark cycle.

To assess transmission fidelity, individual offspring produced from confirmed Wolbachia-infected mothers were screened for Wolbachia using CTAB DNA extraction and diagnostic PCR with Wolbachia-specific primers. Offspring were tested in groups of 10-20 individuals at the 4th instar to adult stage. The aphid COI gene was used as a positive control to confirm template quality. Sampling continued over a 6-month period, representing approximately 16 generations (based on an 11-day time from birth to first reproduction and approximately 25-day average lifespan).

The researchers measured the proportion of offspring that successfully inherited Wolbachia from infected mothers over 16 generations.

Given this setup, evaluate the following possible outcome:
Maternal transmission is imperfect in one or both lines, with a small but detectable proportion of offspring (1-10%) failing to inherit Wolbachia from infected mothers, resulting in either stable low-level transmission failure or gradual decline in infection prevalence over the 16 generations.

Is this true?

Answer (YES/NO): NO